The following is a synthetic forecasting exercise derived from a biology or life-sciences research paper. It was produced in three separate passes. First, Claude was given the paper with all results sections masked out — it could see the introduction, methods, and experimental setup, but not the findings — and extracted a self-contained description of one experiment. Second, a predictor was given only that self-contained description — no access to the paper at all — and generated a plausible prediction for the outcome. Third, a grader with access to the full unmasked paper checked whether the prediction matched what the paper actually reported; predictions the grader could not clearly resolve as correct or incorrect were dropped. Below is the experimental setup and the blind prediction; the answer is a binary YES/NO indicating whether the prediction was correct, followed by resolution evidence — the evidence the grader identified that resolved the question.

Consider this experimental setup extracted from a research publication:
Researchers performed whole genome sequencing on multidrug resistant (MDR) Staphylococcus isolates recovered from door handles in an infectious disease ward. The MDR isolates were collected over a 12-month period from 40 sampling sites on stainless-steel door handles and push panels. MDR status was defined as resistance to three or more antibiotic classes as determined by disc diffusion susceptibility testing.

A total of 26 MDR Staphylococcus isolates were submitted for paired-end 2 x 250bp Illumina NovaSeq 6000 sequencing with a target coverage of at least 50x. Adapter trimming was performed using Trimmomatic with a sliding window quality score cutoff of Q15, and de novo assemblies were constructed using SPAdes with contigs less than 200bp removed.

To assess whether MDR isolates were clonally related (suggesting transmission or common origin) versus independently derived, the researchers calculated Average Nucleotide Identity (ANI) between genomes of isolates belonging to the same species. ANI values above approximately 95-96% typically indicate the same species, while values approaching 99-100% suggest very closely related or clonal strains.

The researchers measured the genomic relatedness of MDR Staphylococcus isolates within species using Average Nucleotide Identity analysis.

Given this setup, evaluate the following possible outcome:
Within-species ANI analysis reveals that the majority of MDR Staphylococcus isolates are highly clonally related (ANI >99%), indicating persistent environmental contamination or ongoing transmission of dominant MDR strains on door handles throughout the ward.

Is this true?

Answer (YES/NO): NO